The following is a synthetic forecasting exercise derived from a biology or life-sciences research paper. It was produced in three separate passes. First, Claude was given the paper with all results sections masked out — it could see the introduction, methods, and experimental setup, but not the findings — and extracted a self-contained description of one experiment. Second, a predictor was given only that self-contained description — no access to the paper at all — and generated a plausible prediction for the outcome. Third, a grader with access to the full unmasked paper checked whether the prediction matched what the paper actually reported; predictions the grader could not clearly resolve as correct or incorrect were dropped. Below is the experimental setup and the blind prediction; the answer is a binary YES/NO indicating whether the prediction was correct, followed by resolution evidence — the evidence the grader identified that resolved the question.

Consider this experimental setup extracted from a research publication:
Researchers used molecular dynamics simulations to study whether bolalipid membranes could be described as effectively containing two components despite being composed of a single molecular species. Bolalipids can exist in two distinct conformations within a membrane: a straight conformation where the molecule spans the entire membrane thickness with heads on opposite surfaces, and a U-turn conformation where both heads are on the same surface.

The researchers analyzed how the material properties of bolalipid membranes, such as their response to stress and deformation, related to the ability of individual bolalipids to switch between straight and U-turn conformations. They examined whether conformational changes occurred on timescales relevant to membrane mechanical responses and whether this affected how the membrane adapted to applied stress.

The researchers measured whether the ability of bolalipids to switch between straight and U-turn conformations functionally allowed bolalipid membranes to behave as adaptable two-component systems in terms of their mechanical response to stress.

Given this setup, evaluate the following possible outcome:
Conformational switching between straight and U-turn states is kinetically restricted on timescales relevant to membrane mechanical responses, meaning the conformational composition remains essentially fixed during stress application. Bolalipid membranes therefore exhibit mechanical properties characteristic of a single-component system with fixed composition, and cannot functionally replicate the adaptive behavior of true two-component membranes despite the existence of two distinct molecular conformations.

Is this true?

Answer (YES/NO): NO